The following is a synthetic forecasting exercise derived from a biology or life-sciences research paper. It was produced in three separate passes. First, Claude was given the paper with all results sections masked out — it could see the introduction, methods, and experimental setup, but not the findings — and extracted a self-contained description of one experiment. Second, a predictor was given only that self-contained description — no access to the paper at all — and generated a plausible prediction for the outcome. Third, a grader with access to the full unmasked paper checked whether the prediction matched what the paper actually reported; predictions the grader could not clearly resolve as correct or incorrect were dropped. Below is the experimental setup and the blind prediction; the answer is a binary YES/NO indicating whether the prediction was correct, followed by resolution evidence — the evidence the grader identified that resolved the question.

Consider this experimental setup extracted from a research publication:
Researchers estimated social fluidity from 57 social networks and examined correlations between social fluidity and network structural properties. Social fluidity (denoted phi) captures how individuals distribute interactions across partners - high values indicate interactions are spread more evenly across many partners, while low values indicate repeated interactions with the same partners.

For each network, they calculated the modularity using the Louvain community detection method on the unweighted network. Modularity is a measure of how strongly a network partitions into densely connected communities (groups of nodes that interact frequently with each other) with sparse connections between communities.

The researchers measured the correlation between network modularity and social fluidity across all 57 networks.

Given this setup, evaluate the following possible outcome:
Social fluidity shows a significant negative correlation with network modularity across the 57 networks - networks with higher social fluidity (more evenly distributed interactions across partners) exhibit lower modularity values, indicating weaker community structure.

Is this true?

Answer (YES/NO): YES